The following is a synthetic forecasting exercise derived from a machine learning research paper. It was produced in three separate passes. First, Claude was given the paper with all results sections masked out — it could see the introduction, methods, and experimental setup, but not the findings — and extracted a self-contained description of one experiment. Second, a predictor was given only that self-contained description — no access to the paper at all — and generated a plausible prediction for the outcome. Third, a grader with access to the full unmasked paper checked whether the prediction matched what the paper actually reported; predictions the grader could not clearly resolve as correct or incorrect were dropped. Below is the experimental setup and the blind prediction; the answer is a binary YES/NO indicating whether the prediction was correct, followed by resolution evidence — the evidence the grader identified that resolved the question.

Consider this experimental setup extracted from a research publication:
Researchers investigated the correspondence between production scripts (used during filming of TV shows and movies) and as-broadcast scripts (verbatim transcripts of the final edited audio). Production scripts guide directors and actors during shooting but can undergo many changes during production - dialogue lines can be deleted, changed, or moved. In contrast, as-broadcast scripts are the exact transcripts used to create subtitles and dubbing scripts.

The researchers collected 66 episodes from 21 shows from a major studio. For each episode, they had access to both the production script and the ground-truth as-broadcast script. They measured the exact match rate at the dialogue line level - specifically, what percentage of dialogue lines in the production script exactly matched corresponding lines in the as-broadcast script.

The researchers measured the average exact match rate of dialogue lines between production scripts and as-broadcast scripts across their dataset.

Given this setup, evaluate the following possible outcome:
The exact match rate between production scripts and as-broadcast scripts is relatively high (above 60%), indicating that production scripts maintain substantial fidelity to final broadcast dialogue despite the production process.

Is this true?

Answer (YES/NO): NO